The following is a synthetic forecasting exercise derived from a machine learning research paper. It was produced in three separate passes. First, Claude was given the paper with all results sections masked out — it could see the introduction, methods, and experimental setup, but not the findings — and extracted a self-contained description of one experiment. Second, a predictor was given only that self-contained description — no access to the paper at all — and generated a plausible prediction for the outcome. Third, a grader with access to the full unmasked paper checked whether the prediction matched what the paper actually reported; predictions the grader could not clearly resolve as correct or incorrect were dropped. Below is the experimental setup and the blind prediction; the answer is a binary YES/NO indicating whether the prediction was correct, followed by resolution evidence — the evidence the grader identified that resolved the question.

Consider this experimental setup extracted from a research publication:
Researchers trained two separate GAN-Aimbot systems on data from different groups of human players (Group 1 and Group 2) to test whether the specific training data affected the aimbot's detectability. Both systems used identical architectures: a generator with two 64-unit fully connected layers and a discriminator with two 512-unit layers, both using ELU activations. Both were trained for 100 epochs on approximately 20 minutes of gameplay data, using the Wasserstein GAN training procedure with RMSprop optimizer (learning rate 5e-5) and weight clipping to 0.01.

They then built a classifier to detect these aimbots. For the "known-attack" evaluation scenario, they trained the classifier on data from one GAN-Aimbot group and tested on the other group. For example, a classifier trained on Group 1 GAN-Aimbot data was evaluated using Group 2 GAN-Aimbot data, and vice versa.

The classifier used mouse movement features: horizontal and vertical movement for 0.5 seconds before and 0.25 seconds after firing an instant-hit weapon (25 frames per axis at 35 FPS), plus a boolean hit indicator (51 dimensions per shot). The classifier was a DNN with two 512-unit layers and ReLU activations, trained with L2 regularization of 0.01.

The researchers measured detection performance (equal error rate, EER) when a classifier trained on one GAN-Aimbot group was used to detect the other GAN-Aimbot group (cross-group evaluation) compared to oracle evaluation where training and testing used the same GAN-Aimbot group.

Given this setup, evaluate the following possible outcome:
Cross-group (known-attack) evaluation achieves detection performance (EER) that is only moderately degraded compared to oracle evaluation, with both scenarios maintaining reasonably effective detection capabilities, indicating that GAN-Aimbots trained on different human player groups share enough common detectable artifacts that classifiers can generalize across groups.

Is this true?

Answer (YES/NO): NO